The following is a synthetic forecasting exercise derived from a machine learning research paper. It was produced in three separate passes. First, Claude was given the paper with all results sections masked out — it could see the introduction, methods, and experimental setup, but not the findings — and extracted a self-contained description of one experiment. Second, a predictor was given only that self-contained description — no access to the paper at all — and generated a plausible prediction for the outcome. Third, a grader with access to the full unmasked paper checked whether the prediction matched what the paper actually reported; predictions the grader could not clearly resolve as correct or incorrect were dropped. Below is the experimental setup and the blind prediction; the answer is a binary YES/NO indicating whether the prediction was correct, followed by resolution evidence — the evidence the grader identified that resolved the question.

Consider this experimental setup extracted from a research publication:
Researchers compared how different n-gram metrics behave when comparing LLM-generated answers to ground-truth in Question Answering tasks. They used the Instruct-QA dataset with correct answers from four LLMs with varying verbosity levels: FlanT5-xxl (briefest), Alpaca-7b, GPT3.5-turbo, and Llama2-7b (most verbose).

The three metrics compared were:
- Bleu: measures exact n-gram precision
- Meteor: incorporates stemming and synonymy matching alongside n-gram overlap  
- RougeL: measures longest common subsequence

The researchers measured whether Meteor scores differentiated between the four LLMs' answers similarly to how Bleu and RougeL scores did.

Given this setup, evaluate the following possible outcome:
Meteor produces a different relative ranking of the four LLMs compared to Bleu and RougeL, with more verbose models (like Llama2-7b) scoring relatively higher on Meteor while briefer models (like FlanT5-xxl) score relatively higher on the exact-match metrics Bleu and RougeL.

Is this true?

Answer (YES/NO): NO